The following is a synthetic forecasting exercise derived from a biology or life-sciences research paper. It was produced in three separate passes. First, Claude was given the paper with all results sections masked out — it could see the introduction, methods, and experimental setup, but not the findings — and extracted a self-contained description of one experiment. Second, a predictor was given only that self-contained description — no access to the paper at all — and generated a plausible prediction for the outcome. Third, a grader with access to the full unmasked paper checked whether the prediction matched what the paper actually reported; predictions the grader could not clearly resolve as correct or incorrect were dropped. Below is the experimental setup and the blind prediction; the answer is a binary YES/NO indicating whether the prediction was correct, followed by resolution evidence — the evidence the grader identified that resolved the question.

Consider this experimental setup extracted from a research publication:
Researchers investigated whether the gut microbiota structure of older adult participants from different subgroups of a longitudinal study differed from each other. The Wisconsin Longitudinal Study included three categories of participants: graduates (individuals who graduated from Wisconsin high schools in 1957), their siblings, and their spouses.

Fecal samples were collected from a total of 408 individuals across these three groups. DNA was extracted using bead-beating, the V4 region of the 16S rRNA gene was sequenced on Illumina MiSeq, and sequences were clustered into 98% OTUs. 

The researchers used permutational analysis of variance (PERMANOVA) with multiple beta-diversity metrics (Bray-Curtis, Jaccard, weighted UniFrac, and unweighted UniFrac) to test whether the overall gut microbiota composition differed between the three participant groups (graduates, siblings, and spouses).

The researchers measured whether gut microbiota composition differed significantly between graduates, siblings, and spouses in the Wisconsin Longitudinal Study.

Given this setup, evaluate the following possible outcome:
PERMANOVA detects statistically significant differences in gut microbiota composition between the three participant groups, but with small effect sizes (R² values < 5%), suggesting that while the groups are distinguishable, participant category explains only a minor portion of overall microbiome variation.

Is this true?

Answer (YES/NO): NO